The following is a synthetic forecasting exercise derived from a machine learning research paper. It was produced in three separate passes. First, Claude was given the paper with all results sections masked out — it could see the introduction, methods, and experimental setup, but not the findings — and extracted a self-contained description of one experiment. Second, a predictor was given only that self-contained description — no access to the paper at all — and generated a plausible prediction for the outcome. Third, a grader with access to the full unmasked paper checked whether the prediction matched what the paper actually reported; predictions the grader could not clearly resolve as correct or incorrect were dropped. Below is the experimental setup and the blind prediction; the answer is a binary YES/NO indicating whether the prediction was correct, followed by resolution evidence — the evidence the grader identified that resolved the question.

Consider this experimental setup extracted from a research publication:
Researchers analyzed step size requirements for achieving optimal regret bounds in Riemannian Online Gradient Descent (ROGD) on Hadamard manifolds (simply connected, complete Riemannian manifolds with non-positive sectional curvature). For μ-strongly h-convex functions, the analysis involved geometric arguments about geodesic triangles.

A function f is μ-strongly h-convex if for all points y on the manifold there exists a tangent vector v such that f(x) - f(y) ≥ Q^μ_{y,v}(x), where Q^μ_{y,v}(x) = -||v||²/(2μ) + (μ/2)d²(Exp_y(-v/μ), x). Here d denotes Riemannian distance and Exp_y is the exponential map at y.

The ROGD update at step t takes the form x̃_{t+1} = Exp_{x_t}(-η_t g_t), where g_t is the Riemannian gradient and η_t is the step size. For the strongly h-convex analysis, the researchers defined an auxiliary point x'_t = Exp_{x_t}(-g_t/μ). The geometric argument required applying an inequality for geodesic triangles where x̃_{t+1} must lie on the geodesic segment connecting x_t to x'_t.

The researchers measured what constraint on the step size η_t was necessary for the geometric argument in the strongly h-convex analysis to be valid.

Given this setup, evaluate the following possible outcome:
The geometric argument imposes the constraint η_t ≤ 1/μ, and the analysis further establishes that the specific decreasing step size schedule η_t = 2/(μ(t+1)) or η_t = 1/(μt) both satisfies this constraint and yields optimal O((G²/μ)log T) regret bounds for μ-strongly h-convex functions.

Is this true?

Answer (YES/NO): NO